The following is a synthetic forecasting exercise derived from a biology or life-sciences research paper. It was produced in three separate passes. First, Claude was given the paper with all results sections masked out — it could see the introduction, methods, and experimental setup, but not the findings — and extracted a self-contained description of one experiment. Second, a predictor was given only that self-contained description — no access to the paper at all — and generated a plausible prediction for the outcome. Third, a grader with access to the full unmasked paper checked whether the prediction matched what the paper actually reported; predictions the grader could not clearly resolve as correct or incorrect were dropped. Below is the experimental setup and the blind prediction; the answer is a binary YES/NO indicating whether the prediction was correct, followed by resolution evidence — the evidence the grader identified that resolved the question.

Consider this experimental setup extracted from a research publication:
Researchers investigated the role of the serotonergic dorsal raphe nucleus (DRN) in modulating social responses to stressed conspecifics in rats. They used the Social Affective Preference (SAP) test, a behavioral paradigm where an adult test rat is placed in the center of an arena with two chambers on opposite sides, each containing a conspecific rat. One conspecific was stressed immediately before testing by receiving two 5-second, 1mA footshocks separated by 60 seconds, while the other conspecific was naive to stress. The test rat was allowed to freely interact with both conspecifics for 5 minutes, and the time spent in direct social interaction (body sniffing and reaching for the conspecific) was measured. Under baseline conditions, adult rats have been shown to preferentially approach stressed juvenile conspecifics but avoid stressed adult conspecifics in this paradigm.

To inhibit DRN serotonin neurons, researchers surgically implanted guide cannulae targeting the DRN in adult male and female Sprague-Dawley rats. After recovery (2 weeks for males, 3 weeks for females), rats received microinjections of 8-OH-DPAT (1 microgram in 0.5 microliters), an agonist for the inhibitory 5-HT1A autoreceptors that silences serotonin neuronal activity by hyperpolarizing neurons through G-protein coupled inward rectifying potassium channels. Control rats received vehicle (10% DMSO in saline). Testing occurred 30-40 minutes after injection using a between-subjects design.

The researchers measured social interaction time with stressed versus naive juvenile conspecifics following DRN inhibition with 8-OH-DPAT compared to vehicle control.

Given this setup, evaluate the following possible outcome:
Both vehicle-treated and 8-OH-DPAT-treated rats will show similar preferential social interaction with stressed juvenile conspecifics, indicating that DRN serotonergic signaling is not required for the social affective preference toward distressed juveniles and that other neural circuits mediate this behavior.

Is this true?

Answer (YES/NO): NO